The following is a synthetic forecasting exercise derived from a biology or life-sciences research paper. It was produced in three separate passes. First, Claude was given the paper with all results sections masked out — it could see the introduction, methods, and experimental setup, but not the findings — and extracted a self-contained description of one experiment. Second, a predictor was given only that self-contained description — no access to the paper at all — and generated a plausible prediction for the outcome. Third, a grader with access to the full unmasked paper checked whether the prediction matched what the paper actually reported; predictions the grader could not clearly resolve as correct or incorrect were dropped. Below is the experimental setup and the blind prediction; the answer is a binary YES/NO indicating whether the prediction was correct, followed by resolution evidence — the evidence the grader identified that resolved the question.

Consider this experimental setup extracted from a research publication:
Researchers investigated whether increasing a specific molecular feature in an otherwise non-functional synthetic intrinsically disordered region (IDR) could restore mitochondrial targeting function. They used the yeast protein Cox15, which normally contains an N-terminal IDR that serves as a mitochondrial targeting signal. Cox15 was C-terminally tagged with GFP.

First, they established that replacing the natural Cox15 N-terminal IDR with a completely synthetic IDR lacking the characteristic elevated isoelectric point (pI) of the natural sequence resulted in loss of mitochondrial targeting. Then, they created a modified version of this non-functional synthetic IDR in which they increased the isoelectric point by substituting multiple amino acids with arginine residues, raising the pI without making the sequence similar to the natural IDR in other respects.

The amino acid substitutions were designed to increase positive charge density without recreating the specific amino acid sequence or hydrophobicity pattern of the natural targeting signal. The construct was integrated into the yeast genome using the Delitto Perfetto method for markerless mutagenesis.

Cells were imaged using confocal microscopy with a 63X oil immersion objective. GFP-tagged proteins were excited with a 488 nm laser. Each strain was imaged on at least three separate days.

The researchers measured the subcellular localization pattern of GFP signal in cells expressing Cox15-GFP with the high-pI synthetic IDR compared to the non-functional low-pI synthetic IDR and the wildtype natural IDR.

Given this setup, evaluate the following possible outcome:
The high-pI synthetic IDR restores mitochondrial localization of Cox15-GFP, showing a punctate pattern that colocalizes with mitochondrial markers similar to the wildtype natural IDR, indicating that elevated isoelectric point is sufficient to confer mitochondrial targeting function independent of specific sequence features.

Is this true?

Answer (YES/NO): NO